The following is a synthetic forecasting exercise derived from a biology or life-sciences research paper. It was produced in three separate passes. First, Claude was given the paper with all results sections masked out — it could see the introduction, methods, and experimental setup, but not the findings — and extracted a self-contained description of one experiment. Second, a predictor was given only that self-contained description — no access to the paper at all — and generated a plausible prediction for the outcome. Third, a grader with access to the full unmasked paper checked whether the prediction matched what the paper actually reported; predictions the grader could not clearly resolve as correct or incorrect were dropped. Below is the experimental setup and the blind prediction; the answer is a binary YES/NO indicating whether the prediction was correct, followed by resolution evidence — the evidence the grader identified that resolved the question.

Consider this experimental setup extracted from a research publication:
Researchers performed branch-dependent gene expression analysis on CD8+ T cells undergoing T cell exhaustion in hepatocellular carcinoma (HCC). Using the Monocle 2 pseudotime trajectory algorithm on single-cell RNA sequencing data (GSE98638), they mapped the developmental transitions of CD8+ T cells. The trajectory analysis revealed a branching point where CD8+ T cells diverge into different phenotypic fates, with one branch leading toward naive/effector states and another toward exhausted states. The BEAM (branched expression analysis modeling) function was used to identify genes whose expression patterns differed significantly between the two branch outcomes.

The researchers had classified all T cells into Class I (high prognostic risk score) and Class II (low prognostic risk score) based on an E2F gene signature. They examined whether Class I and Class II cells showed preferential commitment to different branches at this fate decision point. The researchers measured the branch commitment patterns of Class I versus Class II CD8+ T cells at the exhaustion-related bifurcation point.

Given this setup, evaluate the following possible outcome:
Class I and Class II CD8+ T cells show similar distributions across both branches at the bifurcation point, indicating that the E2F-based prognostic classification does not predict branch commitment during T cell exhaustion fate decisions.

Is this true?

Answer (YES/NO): NO